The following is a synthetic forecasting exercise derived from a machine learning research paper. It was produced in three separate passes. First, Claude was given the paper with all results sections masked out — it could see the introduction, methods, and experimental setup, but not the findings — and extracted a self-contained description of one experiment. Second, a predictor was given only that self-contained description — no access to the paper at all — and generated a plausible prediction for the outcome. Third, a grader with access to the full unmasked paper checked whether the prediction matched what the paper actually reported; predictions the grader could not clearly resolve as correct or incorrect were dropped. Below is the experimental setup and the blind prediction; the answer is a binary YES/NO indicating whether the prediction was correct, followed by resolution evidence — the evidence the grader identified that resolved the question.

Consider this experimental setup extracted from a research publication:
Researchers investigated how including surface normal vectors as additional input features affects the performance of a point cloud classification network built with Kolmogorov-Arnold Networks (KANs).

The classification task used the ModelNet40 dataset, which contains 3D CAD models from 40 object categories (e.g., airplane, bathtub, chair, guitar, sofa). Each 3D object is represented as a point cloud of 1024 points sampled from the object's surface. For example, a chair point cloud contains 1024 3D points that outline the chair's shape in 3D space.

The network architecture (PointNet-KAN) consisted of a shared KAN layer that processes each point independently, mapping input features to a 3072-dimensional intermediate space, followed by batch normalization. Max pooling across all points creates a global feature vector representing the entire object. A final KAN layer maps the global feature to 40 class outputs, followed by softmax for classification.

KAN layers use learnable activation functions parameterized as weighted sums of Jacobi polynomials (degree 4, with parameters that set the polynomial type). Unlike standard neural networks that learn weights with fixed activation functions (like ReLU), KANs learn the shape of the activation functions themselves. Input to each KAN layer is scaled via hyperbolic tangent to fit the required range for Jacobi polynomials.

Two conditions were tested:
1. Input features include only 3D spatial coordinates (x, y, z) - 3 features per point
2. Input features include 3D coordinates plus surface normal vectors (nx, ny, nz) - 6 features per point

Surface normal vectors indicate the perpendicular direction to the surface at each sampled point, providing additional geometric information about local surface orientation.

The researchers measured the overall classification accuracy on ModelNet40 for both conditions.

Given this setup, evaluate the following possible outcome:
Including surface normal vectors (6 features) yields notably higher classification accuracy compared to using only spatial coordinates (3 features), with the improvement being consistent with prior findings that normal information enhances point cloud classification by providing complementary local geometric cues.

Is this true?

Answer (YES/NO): YES